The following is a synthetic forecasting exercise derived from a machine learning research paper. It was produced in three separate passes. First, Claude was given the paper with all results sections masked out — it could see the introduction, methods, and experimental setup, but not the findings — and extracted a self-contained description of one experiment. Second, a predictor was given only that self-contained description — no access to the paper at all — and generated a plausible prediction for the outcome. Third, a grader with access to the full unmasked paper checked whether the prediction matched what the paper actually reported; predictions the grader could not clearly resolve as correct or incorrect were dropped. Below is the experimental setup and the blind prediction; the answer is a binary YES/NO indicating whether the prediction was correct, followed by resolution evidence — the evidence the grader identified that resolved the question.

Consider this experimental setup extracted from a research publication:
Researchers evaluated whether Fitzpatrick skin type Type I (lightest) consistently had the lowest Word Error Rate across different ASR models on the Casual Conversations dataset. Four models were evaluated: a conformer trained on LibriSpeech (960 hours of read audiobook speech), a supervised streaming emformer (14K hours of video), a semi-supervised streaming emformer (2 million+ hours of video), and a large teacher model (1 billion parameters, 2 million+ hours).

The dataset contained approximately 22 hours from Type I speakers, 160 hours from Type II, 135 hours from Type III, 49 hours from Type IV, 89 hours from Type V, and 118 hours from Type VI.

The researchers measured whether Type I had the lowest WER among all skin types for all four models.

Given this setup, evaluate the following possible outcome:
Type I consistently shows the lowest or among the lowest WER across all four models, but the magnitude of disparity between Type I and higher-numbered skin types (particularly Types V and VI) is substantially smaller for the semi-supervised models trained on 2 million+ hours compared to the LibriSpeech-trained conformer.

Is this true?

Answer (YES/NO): NO